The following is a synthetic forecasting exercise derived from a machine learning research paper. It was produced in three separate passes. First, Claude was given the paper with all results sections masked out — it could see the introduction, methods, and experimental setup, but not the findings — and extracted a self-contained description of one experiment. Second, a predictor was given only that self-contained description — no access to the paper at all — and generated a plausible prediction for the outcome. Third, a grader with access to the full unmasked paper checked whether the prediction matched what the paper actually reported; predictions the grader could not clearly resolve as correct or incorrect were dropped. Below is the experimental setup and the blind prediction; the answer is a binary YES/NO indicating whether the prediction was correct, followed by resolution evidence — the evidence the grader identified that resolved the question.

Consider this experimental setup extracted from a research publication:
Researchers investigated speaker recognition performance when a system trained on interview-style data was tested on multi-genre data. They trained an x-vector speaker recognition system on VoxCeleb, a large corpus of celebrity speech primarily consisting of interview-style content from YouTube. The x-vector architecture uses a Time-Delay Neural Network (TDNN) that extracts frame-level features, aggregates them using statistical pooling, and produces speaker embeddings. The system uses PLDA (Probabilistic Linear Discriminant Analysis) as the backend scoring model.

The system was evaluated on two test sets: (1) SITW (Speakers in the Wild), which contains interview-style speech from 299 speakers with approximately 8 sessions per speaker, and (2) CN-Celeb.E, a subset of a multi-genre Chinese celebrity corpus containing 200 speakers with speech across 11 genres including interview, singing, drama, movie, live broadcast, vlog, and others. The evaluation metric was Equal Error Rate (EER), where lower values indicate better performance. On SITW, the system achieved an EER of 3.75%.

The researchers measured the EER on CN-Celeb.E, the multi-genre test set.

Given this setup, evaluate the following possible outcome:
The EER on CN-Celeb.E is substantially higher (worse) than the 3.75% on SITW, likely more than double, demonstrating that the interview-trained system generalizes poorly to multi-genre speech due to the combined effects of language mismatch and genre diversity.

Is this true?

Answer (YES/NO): YES